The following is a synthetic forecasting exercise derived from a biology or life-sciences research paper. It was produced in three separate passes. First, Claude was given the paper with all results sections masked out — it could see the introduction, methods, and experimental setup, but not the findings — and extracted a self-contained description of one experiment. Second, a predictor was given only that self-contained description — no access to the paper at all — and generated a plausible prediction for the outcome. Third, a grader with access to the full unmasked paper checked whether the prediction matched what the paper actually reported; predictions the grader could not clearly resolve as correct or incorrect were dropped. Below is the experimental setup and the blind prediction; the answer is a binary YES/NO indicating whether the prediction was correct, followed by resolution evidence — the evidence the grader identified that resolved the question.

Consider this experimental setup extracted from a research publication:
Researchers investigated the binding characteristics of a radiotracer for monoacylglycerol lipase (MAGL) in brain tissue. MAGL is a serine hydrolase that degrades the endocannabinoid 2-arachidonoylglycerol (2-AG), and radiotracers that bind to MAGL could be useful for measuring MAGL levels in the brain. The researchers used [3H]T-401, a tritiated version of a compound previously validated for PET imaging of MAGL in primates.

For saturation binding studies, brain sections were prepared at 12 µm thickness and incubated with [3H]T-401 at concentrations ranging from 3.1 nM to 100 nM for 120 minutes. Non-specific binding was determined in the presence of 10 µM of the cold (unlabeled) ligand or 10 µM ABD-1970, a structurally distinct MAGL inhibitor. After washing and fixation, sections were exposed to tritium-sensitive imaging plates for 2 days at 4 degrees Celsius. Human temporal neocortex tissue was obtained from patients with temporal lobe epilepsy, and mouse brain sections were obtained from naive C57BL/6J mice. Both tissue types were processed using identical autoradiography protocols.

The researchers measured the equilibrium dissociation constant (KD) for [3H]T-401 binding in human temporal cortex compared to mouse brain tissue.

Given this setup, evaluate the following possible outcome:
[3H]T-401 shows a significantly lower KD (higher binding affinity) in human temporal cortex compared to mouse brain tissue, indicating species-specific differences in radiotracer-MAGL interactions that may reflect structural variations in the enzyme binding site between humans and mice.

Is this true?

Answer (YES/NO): YES